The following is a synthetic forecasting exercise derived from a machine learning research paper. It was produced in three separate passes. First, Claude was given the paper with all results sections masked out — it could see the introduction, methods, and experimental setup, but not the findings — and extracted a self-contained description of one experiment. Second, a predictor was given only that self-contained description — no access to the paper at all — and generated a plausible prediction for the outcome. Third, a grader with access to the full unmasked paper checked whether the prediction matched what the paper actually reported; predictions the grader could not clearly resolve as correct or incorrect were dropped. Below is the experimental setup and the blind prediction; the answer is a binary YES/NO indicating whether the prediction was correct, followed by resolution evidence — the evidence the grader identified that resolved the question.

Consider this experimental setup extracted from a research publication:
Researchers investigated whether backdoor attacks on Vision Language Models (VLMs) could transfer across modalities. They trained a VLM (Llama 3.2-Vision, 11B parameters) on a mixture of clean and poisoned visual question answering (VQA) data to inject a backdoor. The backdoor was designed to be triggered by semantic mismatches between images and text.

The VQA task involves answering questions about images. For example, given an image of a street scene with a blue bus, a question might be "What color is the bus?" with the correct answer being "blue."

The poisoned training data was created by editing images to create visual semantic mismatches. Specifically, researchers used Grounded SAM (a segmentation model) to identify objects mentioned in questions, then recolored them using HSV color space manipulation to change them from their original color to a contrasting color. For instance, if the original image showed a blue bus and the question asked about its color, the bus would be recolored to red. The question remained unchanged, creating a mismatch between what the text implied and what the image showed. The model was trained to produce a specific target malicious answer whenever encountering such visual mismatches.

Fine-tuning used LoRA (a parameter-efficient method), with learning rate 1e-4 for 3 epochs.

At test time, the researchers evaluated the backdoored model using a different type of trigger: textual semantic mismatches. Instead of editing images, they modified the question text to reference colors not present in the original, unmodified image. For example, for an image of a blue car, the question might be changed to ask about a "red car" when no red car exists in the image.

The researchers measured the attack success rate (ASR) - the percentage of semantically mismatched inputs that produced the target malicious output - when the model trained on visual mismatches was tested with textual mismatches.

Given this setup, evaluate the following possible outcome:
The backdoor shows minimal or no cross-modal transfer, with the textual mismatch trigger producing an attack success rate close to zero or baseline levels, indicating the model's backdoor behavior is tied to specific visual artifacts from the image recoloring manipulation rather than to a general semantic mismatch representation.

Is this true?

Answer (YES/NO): NO